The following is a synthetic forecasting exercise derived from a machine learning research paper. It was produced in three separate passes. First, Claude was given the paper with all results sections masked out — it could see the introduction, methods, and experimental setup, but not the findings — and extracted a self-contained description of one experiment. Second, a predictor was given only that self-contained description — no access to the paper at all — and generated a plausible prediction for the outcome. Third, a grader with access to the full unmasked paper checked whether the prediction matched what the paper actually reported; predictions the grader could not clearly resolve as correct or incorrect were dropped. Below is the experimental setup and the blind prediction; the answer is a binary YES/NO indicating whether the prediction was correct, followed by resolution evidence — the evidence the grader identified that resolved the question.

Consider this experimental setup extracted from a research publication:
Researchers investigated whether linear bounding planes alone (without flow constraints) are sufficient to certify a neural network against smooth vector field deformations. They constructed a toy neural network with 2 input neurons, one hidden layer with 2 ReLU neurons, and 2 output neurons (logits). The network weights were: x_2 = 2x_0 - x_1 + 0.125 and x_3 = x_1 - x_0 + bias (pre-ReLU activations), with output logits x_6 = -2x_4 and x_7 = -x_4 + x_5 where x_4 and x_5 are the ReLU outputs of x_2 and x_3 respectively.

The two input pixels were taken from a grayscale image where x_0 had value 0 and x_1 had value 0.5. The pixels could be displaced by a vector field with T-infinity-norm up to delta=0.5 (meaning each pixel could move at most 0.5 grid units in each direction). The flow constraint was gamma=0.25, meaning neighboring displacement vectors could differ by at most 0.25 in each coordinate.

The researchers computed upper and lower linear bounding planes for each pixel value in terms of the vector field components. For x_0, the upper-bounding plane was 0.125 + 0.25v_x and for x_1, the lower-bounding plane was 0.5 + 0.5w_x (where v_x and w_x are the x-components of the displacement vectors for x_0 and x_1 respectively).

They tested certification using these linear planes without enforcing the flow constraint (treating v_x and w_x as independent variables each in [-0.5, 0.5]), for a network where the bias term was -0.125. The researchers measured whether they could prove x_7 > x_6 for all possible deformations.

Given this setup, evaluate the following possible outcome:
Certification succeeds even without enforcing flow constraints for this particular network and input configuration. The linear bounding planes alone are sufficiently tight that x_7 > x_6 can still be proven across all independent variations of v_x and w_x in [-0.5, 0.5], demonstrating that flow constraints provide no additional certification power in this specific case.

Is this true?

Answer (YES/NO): NO